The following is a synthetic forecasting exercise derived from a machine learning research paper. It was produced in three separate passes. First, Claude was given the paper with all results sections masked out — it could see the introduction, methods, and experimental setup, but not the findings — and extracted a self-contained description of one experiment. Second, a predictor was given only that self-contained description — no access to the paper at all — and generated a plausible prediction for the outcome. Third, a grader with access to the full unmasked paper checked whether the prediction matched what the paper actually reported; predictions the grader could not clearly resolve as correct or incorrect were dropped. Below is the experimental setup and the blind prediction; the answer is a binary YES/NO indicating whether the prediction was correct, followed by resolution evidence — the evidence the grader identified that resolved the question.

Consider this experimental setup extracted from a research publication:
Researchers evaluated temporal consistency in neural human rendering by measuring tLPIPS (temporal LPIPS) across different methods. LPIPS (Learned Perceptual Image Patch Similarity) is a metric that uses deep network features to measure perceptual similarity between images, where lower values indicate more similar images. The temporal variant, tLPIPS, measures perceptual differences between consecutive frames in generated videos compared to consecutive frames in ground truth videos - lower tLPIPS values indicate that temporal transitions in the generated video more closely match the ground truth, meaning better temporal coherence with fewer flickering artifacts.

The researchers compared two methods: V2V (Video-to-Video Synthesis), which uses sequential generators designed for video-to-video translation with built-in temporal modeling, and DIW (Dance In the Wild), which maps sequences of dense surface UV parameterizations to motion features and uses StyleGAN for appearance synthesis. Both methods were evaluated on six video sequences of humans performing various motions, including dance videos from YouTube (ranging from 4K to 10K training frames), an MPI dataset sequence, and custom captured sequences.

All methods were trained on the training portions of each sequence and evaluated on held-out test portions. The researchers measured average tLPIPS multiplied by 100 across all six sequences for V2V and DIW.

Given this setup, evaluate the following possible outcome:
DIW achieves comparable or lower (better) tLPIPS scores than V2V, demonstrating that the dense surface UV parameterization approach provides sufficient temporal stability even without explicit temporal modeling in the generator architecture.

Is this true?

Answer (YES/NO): YES